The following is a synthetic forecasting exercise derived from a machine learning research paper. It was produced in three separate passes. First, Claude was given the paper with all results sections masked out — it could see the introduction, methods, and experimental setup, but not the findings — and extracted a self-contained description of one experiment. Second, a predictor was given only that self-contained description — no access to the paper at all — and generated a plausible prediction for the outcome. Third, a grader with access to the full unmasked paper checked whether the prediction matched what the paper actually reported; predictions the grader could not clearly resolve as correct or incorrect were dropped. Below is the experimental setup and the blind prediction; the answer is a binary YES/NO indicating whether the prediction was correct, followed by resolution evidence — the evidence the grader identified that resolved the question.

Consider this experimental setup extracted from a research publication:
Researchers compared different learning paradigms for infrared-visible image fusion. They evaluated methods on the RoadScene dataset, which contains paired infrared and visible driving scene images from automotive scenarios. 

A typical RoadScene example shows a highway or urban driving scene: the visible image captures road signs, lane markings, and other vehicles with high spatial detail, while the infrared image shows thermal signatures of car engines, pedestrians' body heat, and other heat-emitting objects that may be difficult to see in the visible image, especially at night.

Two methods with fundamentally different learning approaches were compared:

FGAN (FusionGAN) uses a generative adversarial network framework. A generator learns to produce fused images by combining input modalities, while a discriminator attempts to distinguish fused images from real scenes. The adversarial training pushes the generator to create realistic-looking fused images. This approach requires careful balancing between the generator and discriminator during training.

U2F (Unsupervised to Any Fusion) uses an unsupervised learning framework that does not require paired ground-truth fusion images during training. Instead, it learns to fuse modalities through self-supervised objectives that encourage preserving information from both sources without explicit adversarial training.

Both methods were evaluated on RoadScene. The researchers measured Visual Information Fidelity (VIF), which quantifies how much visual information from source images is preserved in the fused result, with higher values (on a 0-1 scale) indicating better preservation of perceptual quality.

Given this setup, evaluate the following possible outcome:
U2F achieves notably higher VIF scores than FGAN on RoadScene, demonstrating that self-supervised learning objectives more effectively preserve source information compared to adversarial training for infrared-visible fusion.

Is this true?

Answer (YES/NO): YES